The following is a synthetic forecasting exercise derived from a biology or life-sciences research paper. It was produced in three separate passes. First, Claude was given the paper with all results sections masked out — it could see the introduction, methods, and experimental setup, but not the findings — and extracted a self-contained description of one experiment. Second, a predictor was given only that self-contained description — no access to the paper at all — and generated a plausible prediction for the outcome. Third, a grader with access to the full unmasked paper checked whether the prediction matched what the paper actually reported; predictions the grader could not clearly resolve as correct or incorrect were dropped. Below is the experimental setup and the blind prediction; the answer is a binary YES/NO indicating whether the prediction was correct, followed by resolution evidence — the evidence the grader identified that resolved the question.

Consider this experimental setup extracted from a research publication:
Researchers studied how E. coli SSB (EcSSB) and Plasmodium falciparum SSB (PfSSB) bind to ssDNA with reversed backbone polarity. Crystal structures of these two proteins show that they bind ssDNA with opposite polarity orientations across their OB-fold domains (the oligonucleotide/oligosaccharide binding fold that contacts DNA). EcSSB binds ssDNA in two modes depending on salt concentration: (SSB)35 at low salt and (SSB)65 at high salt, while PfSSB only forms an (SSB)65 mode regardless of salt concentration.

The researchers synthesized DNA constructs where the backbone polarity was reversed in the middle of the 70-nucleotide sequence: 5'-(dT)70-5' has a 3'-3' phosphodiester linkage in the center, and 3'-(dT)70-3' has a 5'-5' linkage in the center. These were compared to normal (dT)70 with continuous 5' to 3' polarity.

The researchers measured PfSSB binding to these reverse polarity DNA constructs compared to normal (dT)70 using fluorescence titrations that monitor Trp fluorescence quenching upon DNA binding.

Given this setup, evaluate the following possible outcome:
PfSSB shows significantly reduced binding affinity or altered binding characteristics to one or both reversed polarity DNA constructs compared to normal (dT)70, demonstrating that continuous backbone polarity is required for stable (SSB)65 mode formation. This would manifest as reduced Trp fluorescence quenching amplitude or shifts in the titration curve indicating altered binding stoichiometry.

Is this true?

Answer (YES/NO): NO